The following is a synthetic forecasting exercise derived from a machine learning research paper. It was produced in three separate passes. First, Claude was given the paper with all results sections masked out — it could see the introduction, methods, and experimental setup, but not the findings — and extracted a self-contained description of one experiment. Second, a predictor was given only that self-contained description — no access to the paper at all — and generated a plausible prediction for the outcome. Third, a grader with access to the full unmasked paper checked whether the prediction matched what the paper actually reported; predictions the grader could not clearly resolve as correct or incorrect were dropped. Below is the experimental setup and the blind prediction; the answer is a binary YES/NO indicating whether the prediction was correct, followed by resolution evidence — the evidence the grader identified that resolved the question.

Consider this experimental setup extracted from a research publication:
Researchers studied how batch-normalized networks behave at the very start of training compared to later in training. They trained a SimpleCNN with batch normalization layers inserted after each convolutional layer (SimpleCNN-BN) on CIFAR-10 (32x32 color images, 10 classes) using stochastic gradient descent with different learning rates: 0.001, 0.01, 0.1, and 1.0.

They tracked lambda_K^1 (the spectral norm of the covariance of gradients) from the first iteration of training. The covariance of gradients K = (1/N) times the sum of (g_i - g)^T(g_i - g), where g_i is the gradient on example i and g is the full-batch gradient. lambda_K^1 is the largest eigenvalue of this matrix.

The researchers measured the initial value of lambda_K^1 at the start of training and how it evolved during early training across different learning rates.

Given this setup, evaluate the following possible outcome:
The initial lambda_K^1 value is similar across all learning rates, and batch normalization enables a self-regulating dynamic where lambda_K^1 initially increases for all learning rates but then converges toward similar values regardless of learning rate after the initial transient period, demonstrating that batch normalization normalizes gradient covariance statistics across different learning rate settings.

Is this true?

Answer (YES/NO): NO